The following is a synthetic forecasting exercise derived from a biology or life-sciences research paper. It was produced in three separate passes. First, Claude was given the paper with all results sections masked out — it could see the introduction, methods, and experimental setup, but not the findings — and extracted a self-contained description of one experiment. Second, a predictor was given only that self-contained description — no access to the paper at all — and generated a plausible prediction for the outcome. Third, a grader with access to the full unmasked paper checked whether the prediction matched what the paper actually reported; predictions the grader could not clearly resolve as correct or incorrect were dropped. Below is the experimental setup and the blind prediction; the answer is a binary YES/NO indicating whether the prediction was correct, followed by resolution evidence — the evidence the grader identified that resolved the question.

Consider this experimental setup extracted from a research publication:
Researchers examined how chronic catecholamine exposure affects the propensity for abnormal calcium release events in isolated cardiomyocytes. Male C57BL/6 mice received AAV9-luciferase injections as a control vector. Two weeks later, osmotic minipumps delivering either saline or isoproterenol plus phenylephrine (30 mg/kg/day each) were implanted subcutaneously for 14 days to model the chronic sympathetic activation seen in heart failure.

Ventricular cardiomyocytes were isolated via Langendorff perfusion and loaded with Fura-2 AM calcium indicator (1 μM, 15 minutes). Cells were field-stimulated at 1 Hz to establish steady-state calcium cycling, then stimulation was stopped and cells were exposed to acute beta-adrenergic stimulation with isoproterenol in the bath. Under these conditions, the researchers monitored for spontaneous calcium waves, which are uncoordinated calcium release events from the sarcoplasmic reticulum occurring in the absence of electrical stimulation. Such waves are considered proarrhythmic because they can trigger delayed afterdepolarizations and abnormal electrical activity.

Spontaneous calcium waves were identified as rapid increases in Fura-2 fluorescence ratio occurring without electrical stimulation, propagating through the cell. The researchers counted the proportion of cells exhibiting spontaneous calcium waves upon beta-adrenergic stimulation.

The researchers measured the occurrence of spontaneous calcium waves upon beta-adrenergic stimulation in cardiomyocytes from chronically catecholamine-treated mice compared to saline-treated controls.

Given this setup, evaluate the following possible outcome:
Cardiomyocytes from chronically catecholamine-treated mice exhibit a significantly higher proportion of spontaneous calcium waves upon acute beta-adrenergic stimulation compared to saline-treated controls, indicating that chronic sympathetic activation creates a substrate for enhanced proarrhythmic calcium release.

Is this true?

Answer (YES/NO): NO